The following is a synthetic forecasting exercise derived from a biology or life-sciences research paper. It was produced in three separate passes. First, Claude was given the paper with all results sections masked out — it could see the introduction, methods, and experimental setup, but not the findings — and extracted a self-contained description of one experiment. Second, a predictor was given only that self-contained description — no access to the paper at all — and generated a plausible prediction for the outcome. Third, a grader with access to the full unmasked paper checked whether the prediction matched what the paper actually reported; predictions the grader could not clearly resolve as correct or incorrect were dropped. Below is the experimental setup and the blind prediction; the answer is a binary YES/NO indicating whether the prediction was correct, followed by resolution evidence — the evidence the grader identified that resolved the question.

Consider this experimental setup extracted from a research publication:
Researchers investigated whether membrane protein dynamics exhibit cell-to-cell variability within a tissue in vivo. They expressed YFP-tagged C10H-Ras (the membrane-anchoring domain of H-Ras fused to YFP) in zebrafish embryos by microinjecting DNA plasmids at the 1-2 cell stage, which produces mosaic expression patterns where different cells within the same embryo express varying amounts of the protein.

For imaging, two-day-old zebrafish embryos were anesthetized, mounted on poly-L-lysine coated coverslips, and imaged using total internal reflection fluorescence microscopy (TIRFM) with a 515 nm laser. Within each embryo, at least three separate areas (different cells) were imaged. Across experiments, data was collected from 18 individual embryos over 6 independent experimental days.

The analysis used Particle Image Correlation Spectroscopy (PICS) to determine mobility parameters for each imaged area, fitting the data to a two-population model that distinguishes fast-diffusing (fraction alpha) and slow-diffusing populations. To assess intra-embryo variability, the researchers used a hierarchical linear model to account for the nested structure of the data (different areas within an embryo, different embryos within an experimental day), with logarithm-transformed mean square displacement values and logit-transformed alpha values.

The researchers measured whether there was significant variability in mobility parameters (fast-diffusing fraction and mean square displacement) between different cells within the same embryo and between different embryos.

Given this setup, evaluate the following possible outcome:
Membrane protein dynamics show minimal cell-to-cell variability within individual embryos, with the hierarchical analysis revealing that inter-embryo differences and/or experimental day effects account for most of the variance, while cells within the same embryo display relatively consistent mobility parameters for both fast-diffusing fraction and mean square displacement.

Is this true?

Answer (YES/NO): NO